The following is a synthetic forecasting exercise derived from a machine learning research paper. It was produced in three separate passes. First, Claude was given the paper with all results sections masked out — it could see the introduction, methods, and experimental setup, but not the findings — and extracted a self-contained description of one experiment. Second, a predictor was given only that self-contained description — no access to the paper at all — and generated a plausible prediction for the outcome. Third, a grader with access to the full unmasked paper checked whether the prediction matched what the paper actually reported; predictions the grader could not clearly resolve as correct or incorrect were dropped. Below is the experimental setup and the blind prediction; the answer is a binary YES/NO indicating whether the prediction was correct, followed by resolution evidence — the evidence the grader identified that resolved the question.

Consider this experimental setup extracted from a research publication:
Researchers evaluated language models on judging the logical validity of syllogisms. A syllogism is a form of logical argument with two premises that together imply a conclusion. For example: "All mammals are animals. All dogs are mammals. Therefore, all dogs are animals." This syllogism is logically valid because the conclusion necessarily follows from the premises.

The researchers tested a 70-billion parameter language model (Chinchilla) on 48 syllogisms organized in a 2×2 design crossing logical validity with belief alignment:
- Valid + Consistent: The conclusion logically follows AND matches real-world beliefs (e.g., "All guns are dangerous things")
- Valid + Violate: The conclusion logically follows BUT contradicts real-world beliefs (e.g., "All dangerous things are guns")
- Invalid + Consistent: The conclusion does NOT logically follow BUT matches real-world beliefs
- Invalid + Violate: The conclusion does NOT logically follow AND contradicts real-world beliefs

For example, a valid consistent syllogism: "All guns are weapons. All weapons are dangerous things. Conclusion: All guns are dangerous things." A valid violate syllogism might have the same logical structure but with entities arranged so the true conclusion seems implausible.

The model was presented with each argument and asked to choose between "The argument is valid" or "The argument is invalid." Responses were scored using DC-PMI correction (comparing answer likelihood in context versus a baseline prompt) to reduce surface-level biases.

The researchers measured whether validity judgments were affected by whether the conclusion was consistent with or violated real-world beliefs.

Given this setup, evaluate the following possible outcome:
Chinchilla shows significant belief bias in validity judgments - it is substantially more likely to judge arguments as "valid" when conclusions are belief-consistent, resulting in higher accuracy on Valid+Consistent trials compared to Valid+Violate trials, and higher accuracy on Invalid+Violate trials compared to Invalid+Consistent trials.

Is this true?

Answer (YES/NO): YES